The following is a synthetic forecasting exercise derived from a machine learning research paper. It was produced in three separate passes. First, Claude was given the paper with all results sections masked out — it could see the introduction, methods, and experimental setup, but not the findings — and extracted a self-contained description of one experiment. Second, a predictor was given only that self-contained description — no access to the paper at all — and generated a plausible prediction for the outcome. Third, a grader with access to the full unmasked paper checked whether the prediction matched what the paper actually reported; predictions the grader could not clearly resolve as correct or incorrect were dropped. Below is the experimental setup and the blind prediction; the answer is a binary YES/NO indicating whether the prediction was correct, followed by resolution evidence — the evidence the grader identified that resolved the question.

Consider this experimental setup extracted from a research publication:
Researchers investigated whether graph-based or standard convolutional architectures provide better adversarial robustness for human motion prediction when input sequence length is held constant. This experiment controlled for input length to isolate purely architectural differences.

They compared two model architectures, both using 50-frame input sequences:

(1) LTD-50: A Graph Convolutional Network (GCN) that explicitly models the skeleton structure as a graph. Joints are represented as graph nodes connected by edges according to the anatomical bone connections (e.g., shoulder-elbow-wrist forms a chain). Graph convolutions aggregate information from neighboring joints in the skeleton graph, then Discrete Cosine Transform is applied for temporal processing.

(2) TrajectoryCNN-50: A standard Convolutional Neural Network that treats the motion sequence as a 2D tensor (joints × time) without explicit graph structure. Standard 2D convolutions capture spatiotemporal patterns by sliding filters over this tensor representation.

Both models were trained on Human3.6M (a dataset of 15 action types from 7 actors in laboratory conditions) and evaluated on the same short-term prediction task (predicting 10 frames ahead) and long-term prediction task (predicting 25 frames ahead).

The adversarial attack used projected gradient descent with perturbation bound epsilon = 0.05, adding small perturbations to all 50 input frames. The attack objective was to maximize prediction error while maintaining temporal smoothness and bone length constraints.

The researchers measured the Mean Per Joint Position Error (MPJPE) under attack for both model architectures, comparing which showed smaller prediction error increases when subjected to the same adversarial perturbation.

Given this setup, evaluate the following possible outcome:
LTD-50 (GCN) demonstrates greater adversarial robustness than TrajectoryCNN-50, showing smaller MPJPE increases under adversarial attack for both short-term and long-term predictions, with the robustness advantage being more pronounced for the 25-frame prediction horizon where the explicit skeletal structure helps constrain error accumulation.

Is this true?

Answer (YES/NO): NO